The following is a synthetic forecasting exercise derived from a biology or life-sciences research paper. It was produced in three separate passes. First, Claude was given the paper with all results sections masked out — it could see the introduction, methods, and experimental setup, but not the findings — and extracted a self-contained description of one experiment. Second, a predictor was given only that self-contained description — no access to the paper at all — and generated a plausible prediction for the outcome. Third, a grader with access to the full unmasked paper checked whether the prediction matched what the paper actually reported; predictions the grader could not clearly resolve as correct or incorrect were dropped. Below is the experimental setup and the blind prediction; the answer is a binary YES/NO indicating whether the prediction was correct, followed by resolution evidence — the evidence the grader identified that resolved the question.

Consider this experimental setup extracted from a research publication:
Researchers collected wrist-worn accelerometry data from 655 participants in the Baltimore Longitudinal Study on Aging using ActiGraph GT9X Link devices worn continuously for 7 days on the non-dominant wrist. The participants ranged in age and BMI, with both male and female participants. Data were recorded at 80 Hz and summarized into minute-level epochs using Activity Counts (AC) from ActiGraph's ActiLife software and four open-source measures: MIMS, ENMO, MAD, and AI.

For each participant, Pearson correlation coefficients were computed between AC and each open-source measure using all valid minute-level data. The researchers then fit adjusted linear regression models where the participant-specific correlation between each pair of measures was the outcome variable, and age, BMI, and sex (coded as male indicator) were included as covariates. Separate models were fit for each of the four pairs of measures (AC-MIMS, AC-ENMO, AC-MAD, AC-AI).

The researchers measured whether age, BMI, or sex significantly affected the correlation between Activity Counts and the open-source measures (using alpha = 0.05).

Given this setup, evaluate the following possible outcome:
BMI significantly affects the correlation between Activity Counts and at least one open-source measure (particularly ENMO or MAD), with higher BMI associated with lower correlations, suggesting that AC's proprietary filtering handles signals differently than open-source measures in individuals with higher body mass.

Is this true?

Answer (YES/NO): NO